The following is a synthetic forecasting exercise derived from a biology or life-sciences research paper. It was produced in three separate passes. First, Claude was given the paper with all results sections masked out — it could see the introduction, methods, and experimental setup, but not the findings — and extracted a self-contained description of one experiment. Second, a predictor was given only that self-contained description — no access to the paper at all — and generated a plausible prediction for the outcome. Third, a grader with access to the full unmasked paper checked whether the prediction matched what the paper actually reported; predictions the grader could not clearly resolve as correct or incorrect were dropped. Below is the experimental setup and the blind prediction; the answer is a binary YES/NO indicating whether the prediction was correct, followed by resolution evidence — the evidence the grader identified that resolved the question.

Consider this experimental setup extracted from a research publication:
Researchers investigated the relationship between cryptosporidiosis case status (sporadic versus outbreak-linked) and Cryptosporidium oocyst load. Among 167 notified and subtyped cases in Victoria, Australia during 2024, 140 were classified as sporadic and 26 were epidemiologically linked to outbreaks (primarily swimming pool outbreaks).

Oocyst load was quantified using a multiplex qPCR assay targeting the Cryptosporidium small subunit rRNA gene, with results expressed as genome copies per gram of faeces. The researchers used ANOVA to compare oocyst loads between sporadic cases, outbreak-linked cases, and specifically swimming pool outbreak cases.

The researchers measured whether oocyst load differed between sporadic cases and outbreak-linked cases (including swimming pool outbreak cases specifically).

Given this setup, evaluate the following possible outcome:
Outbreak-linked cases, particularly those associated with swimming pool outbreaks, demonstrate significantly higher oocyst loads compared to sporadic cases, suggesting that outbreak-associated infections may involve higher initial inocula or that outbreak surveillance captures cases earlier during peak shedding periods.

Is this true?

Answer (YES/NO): NO